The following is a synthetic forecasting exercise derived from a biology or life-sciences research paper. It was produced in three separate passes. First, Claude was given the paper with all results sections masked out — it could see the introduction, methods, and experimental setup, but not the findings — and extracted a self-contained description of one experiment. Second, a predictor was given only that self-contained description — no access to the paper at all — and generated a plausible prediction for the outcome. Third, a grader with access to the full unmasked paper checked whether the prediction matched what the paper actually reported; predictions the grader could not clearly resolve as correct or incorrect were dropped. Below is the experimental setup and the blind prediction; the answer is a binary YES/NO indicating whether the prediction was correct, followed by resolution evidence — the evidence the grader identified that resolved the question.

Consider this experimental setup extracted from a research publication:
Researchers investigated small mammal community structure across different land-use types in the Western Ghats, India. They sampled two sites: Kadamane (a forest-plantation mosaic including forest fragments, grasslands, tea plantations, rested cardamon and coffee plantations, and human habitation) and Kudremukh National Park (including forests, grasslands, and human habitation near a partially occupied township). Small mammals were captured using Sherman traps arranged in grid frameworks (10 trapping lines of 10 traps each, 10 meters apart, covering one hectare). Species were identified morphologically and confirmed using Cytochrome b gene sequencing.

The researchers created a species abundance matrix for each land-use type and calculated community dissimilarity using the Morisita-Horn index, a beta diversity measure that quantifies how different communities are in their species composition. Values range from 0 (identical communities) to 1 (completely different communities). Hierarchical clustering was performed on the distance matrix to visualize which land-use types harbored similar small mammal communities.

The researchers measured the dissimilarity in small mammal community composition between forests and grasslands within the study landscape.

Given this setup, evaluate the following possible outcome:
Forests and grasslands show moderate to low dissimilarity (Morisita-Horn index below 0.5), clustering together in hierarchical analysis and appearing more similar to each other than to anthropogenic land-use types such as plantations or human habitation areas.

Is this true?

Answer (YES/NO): NO